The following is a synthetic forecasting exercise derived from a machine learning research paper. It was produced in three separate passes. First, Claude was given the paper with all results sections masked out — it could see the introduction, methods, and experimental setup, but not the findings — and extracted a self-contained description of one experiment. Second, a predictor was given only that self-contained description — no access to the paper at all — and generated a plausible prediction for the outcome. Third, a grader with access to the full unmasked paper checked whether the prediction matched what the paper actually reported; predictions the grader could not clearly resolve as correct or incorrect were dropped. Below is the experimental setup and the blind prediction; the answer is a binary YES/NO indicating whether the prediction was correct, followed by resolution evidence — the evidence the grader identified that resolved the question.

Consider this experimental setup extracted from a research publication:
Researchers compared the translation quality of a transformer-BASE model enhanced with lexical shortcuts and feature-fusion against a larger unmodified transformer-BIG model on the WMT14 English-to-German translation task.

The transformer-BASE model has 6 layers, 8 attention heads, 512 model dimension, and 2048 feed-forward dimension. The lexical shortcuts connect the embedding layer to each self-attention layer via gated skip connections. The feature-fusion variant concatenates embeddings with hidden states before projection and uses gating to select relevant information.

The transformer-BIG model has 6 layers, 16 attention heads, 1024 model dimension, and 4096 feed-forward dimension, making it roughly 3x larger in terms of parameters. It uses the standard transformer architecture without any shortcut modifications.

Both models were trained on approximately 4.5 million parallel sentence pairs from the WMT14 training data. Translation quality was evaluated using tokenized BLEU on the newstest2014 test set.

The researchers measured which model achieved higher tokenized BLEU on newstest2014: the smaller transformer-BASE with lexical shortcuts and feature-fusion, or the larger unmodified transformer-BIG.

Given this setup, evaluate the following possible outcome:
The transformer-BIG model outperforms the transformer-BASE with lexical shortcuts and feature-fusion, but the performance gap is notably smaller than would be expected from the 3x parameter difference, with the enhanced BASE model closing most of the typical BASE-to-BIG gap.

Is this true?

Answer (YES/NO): YES